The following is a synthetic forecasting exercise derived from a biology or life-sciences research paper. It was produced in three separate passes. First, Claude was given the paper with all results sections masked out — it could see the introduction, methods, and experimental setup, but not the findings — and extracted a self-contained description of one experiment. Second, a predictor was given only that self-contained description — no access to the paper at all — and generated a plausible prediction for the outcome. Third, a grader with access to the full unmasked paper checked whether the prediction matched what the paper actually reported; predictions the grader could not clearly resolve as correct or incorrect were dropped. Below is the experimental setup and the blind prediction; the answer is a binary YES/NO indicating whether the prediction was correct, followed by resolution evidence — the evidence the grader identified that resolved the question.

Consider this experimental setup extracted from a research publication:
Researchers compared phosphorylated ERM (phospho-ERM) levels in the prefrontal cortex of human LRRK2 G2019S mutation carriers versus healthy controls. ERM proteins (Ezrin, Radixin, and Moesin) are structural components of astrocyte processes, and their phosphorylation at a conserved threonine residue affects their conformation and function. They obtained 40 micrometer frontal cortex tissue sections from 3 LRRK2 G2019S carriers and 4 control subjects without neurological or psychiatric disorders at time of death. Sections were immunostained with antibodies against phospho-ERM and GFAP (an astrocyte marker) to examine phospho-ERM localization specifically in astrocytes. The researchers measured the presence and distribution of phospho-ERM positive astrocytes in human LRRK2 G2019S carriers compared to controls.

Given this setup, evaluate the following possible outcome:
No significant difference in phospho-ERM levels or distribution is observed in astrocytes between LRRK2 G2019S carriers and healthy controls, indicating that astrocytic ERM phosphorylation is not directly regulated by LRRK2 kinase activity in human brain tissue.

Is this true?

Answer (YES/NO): NO